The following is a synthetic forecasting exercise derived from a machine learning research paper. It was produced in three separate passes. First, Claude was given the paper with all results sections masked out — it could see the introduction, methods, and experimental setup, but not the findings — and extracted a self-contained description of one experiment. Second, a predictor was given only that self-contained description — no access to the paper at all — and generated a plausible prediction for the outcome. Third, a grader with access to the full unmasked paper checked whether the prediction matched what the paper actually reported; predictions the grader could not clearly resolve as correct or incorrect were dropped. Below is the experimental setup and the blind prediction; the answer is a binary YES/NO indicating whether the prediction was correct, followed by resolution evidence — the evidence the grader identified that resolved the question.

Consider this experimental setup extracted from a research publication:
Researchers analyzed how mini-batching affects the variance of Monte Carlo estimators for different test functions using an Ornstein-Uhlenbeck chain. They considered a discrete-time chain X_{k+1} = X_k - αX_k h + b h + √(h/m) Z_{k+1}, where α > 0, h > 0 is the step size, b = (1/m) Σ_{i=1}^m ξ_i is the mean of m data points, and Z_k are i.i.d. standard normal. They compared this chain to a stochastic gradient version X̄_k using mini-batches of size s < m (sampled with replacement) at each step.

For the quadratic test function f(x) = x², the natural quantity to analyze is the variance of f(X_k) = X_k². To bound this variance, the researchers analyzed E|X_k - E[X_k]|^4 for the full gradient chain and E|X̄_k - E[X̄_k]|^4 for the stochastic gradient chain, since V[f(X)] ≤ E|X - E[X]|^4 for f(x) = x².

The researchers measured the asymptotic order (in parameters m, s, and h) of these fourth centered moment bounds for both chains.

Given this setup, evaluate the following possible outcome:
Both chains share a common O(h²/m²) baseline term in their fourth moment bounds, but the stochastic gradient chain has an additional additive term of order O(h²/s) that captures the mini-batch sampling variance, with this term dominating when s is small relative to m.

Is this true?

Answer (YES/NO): NO